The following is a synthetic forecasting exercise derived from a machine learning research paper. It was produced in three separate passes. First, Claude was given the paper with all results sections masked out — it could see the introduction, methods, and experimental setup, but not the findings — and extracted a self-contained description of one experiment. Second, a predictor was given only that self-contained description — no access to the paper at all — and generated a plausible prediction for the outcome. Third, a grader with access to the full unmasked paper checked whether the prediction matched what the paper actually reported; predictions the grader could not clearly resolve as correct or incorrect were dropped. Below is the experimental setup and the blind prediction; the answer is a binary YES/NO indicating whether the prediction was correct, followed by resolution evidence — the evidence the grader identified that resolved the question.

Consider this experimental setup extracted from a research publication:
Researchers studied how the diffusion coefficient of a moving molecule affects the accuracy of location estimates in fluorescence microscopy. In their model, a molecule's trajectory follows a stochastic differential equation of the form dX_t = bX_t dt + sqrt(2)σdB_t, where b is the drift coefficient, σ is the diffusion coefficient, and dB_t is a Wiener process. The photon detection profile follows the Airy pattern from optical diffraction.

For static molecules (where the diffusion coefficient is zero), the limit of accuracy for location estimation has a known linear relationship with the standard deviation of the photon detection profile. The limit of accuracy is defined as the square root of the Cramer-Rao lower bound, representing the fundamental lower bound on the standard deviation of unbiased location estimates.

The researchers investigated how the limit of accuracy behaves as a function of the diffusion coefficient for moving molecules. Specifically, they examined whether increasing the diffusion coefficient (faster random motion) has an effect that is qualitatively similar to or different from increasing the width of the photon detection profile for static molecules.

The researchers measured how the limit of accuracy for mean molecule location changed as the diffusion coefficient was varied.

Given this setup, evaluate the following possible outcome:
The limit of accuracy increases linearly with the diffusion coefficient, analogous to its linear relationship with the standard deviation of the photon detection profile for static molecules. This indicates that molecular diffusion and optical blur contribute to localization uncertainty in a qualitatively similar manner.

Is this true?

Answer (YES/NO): YES